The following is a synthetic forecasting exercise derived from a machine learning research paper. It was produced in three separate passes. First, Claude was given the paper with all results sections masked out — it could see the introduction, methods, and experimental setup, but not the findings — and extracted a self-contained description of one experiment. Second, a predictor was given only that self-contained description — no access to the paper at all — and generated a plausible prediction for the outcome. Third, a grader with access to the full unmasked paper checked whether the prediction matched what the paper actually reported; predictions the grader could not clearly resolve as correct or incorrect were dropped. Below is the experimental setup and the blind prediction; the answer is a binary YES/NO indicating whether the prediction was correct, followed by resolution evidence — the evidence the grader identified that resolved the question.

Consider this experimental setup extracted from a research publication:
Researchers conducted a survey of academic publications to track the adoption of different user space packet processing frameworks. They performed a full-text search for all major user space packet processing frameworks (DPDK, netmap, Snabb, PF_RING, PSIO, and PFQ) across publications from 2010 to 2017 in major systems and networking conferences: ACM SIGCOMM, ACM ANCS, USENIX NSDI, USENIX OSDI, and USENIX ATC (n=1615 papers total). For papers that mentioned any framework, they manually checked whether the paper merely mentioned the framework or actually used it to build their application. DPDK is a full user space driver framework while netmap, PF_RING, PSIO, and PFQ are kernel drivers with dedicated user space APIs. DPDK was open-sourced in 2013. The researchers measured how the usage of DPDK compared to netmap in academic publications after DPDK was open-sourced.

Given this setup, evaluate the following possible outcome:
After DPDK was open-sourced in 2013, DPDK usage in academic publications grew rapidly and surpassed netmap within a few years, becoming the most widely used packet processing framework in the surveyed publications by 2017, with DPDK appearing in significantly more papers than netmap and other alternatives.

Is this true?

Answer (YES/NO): YES